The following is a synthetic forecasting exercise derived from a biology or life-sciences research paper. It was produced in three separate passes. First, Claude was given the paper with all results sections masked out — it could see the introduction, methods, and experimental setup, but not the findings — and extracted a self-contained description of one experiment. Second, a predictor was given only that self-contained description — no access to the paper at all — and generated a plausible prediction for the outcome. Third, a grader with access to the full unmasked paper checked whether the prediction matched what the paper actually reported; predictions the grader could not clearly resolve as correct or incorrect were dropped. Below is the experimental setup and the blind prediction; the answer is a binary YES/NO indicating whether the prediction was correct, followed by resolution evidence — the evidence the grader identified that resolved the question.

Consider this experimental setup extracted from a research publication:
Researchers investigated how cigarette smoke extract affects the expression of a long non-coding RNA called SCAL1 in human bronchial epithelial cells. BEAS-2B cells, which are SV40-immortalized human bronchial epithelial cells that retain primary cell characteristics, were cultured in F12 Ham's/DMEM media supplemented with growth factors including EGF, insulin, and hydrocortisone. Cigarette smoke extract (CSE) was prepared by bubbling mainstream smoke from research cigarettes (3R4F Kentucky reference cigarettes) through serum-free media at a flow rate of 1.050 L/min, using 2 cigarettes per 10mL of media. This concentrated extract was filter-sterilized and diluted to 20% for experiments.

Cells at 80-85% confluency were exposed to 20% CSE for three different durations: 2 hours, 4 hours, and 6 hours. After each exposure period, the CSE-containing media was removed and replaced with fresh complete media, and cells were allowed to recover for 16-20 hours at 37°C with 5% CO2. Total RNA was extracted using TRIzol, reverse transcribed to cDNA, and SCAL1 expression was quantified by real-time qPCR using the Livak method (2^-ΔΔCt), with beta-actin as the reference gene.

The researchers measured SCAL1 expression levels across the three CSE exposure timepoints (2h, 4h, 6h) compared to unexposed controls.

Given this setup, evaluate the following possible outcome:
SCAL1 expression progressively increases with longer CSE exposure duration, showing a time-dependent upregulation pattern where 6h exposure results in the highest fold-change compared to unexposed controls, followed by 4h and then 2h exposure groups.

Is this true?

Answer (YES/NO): YES